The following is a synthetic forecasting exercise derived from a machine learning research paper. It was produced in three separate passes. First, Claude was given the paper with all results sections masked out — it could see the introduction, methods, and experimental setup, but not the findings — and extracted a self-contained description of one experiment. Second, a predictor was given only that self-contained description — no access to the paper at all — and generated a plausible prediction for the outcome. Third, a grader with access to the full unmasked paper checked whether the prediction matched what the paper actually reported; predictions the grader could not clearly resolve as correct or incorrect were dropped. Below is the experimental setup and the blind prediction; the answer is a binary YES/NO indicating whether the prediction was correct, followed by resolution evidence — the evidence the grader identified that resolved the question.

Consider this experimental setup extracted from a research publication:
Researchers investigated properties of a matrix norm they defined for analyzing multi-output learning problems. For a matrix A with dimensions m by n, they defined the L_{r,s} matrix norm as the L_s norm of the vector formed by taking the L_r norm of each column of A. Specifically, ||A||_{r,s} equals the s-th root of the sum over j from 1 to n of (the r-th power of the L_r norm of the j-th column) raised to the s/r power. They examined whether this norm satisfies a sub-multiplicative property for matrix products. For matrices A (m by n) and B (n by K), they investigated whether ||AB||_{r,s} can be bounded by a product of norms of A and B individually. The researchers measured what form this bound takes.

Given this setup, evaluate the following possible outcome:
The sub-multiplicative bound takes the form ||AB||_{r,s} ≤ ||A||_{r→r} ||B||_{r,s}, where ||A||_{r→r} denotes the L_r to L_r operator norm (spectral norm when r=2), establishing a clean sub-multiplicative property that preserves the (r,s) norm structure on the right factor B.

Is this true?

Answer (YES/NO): NO